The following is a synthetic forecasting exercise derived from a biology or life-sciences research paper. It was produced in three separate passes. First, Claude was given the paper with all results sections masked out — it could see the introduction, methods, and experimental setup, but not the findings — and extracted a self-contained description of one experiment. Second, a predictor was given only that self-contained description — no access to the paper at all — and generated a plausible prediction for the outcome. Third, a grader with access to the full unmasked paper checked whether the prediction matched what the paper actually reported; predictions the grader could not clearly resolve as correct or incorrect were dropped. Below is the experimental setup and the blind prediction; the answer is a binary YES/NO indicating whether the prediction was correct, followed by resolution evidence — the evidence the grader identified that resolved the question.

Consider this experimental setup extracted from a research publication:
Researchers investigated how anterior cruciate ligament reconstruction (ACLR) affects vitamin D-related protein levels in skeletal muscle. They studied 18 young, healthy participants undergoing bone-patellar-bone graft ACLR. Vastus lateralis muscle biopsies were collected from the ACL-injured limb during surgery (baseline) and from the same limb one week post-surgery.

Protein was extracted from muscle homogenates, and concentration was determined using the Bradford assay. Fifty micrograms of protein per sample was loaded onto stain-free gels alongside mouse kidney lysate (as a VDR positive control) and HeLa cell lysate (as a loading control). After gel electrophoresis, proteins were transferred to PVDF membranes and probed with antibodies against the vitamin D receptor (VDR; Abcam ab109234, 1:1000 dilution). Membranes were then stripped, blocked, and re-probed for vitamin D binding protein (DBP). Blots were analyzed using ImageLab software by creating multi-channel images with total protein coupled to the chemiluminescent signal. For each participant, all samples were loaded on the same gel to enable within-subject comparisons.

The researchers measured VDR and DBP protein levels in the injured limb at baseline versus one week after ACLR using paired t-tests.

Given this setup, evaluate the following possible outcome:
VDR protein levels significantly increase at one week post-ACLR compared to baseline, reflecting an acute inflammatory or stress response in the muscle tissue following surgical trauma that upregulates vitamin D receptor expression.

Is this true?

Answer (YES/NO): YES